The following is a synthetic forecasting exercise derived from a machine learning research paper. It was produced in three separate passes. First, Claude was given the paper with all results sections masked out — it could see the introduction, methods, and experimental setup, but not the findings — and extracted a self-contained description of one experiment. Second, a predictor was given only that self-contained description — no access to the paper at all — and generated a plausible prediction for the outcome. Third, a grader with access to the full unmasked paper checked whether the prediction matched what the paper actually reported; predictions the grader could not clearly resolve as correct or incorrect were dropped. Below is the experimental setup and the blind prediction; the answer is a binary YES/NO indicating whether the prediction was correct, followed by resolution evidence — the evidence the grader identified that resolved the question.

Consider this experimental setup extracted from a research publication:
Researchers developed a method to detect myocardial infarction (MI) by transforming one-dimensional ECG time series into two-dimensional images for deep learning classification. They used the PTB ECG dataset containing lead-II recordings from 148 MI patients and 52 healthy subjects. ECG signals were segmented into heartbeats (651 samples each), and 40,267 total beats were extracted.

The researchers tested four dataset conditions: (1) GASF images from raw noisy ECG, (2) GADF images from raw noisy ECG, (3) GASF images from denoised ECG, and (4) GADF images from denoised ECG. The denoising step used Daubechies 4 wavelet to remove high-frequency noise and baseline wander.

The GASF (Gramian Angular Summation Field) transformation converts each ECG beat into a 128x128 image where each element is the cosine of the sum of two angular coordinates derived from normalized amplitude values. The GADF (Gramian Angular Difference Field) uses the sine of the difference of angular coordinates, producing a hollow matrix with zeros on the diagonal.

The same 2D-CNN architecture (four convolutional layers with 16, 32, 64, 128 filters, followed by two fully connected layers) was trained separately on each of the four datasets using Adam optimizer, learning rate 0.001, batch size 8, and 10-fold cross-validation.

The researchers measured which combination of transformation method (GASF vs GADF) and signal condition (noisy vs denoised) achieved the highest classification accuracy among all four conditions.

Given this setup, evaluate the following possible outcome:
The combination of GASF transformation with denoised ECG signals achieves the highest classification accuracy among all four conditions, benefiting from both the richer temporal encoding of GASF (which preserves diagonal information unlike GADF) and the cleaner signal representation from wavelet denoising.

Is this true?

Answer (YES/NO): NO